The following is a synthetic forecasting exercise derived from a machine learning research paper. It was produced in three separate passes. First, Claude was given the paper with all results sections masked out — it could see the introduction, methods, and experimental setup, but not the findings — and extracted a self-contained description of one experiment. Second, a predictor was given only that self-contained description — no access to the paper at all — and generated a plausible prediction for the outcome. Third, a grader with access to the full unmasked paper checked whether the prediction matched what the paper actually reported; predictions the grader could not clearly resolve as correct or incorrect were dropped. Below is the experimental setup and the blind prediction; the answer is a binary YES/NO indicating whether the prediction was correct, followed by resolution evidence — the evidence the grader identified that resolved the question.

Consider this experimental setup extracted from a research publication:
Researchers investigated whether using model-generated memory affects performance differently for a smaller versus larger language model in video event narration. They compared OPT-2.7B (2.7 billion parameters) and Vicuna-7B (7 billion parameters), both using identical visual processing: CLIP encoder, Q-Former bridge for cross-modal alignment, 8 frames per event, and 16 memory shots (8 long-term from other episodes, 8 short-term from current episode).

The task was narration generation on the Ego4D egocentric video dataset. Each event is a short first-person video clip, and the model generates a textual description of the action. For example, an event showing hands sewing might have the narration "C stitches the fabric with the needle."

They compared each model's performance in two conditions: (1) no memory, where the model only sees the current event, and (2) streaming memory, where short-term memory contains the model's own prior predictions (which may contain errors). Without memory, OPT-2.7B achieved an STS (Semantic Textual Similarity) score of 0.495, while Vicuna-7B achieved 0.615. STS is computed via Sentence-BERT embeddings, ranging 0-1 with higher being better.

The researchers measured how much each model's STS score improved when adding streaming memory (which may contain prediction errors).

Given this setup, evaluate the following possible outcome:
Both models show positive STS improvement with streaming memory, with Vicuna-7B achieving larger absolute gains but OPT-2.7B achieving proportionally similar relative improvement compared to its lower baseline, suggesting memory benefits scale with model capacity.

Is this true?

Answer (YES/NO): NO